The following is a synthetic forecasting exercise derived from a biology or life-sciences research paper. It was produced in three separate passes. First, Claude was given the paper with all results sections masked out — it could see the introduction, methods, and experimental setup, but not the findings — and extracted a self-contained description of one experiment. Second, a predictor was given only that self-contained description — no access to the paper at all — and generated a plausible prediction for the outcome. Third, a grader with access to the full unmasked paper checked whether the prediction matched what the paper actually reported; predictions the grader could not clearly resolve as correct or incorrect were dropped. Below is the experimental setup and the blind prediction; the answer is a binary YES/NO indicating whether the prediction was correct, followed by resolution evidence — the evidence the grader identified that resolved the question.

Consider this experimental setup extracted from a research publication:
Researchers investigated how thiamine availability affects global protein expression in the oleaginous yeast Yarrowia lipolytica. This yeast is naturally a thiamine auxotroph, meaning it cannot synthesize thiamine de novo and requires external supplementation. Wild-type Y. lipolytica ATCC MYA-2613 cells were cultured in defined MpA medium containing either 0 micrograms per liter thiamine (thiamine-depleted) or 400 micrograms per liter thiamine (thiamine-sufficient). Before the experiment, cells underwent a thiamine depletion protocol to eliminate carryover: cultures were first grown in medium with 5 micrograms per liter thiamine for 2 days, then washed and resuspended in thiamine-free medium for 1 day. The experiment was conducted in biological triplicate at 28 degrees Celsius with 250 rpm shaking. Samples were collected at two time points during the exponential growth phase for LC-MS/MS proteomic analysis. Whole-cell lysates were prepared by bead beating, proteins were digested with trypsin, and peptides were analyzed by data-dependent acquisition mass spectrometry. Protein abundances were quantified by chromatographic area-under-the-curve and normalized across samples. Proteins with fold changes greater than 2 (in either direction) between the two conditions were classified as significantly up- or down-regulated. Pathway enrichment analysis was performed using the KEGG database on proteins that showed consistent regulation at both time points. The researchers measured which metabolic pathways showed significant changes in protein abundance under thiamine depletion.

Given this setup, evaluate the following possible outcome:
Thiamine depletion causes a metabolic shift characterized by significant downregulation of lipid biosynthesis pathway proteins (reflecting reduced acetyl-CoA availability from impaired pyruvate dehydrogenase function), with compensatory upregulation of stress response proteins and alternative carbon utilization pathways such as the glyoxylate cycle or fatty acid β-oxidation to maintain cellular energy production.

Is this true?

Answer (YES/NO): NO